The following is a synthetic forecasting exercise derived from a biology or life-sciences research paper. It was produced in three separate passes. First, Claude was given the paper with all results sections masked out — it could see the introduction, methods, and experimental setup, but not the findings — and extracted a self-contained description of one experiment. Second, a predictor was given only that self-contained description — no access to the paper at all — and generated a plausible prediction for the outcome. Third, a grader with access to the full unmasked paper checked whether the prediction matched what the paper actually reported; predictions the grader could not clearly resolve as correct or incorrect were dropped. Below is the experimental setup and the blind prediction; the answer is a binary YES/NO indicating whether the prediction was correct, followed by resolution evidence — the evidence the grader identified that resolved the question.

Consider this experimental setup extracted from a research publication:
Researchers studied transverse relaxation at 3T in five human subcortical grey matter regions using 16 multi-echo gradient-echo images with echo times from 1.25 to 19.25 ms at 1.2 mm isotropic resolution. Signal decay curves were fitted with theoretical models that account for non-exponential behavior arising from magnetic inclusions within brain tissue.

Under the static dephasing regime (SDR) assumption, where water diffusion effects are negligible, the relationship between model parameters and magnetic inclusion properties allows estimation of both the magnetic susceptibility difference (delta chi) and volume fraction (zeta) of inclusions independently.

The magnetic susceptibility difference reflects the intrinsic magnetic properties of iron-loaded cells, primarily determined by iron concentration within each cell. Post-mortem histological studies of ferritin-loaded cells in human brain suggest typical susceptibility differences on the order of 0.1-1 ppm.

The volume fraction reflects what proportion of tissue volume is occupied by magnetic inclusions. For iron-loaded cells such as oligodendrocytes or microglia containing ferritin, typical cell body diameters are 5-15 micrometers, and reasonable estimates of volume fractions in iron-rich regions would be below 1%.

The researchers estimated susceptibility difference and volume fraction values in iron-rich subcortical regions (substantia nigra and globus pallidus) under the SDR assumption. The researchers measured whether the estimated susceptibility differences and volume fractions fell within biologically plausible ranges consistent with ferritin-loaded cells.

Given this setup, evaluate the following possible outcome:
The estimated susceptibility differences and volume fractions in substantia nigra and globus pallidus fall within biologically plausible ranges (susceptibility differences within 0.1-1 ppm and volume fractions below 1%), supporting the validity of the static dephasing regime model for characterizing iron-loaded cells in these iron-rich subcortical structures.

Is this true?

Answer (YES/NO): NO